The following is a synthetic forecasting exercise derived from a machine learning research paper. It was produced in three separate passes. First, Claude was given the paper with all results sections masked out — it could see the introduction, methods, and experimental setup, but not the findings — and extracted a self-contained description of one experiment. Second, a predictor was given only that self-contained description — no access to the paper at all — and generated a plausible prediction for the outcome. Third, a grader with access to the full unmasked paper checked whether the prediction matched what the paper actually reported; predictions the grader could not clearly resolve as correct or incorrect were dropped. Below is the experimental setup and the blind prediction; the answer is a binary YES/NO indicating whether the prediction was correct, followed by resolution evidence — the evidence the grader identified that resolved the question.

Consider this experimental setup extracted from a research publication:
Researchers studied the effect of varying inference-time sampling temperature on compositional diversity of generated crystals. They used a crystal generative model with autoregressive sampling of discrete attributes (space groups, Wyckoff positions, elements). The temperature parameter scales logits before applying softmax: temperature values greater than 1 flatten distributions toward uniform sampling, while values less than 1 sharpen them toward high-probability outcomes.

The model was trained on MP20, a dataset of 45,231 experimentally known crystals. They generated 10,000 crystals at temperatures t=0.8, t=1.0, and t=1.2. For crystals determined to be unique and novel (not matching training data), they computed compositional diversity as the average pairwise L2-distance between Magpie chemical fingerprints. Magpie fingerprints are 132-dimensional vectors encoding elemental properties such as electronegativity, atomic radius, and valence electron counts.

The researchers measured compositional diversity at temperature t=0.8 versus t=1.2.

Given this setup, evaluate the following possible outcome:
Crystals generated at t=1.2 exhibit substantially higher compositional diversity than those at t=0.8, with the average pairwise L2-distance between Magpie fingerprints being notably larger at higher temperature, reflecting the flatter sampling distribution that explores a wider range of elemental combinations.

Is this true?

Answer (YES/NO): YES